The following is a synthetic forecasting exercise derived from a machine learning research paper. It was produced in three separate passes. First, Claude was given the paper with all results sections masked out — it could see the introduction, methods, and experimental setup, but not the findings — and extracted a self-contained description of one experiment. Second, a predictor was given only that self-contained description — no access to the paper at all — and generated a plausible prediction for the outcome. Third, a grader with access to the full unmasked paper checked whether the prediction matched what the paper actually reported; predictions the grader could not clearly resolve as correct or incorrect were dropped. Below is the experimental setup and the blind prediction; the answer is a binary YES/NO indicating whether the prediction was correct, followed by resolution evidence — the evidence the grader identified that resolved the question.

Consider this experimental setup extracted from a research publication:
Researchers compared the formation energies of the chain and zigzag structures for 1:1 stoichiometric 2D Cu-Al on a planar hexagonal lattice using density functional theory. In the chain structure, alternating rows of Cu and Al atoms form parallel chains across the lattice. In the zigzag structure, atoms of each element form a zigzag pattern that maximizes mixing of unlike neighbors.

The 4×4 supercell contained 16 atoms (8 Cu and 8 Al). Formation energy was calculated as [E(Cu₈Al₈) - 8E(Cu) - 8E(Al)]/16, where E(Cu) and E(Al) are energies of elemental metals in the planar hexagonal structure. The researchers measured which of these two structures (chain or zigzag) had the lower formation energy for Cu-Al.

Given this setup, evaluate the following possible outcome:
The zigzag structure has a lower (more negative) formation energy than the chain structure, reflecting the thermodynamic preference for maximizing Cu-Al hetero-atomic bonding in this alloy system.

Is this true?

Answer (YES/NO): YES